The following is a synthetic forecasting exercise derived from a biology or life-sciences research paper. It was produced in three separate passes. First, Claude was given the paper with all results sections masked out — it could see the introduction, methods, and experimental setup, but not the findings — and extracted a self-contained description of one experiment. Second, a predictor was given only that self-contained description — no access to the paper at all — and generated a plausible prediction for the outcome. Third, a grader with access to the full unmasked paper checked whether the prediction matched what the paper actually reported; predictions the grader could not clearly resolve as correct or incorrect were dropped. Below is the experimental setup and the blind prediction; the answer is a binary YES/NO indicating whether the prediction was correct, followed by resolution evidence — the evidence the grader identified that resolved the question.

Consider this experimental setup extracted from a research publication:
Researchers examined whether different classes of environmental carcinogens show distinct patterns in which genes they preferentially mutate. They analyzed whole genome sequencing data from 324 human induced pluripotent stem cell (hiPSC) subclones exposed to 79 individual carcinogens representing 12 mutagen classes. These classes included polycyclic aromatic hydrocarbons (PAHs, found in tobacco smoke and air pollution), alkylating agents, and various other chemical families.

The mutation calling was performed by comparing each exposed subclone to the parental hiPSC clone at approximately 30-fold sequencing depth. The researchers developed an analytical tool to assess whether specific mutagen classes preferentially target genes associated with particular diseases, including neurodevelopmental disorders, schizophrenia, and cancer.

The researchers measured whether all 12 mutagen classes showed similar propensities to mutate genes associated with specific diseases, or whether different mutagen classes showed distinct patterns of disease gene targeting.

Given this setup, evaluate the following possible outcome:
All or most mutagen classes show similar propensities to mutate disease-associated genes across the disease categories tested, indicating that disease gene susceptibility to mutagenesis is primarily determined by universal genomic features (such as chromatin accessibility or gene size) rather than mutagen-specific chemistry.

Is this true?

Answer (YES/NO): YES